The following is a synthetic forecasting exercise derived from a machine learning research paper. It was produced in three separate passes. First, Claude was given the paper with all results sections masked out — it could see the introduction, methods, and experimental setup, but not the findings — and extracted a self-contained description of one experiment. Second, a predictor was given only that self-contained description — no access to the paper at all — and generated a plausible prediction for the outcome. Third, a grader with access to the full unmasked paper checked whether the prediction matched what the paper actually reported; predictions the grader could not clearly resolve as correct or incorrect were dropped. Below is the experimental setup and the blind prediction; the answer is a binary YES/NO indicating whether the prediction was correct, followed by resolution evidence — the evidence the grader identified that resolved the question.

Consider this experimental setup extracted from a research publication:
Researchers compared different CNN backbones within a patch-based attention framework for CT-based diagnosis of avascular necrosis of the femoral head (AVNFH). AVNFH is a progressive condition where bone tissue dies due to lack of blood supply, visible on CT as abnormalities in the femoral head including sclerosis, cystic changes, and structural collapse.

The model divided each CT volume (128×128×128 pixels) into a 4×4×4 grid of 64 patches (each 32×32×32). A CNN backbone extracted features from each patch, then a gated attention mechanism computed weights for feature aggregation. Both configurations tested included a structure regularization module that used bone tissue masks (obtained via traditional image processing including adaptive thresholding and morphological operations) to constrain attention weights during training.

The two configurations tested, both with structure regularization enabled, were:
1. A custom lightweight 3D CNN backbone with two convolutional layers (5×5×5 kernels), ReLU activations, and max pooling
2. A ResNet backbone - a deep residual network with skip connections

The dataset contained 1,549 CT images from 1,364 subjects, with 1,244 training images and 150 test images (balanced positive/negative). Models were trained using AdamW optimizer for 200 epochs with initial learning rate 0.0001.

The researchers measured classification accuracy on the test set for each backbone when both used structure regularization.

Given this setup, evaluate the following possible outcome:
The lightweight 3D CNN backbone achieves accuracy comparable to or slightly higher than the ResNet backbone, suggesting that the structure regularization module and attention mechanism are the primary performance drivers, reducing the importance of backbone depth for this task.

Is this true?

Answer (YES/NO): NO